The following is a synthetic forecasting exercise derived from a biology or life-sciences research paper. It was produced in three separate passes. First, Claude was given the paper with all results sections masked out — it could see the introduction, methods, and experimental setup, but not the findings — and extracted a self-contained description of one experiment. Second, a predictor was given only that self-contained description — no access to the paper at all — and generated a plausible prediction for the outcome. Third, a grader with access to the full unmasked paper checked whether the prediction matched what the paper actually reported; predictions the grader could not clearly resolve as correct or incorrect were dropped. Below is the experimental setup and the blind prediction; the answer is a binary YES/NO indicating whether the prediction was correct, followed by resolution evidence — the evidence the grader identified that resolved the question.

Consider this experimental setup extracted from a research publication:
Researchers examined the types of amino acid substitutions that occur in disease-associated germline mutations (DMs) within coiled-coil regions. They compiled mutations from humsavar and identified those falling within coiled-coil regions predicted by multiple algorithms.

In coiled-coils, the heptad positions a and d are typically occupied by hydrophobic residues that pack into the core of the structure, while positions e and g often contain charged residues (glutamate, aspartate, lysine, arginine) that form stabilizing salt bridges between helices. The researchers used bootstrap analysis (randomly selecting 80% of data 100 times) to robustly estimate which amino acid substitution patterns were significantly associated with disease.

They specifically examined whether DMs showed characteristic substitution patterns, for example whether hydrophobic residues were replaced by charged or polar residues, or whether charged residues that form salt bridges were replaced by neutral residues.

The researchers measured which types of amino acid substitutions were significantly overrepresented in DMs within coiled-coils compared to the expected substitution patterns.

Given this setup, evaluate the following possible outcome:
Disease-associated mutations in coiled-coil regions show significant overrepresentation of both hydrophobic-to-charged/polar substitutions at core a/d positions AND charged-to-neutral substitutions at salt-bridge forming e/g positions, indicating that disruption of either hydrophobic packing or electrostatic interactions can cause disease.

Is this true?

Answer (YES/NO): NO